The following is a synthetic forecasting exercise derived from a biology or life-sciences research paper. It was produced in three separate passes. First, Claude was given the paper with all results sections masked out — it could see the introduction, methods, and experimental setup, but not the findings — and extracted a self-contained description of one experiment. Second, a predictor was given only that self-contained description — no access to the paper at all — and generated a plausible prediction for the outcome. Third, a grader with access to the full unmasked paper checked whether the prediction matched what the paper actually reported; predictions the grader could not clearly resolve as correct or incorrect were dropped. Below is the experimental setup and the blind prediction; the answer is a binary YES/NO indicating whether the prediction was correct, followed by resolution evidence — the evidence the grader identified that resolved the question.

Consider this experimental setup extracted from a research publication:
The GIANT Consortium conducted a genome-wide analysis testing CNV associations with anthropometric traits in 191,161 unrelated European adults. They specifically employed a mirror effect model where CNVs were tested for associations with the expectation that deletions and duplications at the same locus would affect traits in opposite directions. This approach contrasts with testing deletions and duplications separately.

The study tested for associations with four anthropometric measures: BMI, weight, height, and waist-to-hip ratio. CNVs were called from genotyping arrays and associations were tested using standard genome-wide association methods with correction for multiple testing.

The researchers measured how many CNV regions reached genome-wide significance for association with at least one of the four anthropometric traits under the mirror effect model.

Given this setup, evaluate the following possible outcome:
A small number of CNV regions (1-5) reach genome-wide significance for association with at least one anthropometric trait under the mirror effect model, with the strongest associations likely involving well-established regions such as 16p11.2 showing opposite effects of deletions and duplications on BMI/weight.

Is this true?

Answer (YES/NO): NO